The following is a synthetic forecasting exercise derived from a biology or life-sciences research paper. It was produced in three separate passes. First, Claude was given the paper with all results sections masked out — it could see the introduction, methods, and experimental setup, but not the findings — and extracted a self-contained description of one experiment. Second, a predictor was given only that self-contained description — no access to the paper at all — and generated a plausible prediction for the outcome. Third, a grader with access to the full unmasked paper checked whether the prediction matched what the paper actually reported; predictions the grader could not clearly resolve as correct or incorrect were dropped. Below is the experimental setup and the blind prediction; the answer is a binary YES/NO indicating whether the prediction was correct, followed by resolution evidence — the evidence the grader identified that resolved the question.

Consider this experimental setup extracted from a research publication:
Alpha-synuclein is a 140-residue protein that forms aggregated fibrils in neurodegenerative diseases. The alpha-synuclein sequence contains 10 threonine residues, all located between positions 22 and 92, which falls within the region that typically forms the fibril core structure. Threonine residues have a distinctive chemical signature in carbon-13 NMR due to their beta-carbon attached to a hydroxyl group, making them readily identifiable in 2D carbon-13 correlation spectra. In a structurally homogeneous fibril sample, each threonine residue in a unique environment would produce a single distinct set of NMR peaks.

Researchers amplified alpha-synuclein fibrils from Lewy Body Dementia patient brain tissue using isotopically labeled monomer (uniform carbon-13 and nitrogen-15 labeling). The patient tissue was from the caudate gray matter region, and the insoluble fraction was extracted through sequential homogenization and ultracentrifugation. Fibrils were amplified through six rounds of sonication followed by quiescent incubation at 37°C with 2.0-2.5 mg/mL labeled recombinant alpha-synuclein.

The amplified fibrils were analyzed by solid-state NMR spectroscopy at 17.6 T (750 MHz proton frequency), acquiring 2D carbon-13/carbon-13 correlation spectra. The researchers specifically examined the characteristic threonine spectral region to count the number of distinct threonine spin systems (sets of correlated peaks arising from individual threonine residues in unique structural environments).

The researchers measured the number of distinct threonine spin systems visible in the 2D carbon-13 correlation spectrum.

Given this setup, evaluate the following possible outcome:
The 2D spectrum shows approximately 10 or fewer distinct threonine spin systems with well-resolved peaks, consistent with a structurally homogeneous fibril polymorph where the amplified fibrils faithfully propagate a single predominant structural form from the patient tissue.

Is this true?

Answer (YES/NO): NO